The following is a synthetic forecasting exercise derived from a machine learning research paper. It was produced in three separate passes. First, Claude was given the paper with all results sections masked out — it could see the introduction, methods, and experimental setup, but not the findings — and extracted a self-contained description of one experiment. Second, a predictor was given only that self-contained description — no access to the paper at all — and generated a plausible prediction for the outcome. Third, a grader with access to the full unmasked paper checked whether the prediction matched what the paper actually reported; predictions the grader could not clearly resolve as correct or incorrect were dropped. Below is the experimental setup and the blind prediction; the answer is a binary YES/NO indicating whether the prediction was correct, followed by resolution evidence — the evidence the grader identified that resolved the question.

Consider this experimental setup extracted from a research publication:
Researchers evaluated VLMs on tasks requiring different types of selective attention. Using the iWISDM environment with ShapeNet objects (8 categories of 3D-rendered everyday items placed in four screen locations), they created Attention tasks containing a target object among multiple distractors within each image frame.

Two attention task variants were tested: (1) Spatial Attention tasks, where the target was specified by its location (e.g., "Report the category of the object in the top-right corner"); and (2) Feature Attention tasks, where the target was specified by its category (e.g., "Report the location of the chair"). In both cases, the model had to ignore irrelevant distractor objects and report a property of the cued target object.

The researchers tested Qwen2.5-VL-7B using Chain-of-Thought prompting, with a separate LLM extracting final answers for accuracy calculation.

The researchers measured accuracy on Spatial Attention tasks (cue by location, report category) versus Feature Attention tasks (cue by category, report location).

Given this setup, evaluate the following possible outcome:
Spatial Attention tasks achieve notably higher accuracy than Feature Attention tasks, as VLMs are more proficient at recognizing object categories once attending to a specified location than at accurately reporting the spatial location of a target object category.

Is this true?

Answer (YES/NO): NO